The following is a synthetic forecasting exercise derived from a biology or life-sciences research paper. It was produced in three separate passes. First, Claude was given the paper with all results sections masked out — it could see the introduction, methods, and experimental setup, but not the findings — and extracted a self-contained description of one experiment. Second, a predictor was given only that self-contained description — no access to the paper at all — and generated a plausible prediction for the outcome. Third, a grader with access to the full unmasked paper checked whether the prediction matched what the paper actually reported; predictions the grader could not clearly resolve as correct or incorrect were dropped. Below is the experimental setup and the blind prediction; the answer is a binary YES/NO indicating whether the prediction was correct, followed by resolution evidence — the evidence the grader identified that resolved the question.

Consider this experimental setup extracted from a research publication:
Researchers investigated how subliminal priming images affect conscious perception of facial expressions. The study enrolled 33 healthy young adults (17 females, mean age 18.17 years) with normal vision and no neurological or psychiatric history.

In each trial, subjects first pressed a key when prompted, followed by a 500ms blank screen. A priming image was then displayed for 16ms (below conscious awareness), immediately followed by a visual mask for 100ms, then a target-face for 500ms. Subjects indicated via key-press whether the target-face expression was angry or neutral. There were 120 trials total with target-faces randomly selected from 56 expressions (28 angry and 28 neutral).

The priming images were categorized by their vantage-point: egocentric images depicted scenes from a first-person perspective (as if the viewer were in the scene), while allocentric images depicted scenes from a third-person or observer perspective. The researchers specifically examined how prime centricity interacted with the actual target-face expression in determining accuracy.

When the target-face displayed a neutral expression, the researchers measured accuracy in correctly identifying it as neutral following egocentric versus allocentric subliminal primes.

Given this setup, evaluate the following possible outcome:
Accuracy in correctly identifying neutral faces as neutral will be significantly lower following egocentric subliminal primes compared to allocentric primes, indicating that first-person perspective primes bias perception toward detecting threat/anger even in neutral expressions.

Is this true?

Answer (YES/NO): NO